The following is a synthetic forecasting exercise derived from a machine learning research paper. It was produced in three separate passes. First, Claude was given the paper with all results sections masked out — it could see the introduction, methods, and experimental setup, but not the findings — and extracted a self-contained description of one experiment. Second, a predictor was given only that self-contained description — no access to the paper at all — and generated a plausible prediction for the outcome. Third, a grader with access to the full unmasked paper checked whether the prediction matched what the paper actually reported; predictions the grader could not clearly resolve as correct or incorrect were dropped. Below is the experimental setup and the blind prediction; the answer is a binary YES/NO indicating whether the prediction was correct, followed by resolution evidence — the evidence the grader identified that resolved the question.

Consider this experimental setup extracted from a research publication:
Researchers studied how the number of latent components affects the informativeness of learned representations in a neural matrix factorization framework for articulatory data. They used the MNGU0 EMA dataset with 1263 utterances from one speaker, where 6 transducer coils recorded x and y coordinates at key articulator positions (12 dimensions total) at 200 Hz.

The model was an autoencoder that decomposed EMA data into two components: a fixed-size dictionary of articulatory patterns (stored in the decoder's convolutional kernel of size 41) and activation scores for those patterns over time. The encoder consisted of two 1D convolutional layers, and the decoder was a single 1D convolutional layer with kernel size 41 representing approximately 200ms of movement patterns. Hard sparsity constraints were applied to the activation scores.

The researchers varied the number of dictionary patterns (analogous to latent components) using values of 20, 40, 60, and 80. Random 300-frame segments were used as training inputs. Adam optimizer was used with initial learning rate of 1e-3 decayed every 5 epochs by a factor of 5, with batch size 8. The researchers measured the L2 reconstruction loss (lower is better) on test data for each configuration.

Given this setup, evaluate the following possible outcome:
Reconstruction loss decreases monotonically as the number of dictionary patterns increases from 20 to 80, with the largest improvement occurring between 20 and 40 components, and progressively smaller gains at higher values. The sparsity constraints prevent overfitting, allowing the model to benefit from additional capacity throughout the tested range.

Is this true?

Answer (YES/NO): NO